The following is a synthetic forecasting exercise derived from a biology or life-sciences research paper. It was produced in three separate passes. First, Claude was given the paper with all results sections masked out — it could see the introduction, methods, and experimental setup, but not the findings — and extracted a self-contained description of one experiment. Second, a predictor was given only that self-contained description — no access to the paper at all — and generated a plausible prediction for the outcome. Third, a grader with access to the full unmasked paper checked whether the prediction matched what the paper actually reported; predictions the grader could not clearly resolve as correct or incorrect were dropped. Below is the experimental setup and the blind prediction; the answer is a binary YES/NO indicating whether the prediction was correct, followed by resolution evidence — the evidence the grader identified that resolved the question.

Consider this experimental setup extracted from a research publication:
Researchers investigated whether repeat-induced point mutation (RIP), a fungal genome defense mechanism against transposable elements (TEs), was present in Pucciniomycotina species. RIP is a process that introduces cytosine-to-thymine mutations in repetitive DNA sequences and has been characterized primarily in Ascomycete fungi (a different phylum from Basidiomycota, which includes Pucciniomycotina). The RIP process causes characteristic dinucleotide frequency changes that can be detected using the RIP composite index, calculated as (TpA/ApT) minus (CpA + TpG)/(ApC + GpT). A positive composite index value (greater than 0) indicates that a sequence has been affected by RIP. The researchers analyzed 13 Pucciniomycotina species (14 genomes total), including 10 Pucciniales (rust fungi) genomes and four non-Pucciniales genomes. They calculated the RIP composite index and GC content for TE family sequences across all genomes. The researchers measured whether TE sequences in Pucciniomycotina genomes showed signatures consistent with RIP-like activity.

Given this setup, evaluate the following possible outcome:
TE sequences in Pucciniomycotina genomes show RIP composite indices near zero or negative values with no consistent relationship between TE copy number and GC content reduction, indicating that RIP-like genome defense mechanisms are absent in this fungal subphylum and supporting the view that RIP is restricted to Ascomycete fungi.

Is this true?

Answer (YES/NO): YES